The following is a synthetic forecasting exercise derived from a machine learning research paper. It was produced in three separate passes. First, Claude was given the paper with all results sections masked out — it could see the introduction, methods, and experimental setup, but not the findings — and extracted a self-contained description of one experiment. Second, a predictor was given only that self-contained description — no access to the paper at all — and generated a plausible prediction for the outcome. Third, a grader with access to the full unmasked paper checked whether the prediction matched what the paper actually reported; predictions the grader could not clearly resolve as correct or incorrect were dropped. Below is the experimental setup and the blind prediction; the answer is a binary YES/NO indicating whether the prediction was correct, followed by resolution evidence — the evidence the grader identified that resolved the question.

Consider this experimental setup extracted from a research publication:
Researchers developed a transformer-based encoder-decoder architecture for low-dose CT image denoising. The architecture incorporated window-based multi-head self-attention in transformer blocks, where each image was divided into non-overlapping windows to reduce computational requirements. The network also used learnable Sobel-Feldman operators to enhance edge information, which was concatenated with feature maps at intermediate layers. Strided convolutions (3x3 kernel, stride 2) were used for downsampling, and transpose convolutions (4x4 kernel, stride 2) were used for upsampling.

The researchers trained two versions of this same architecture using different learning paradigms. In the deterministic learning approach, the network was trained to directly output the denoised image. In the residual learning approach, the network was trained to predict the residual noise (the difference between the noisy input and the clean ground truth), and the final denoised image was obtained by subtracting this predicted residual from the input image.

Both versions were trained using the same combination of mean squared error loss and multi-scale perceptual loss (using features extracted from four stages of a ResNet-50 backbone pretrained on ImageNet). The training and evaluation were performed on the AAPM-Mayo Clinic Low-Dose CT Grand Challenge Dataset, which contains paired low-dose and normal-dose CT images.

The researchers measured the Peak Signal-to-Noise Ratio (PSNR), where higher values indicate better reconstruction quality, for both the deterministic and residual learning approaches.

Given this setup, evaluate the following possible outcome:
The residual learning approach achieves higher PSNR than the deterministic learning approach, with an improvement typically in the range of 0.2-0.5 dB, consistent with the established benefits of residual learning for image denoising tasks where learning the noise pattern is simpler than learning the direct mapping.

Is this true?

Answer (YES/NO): NO